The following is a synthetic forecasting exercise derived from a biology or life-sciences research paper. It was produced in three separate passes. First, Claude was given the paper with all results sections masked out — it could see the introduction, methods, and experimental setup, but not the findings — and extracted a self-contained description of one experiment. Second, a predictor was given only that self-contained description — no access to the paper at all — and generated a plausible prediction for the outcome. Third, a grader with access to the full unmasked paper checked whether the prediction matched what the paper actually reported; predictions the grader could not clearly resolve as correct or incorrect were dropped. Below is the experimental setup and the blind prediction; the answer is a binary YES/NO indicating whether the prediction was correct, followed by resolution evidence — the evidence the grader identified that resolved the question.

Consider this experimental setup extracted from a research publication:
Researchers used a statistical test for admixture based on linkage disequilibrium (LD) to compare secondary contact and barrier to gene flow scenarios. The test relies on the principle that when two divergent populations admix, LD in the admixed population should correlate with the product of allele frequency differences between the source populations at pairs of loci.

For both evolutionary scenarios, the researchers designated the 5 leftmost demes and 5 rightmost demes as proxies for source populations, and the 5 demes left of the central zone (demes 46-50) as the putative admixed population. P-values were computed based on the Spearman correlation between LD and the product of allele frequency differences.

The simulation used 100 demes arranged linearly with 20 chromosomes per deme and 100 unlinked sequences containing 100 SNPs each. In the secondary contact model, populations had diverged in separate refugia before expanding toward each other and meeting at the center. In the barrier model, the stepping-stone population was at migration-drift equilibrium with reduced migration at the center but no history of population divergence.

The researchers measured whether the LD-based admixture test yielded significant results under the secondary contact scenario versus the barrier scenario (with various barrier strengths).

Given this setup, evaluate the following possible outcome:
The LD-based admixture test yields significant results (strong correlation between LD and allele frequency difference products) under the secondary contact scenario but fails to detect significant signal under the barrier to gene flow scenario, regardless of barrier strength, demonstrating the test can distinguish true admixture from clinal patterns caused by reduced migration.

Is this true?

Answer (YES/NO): NO